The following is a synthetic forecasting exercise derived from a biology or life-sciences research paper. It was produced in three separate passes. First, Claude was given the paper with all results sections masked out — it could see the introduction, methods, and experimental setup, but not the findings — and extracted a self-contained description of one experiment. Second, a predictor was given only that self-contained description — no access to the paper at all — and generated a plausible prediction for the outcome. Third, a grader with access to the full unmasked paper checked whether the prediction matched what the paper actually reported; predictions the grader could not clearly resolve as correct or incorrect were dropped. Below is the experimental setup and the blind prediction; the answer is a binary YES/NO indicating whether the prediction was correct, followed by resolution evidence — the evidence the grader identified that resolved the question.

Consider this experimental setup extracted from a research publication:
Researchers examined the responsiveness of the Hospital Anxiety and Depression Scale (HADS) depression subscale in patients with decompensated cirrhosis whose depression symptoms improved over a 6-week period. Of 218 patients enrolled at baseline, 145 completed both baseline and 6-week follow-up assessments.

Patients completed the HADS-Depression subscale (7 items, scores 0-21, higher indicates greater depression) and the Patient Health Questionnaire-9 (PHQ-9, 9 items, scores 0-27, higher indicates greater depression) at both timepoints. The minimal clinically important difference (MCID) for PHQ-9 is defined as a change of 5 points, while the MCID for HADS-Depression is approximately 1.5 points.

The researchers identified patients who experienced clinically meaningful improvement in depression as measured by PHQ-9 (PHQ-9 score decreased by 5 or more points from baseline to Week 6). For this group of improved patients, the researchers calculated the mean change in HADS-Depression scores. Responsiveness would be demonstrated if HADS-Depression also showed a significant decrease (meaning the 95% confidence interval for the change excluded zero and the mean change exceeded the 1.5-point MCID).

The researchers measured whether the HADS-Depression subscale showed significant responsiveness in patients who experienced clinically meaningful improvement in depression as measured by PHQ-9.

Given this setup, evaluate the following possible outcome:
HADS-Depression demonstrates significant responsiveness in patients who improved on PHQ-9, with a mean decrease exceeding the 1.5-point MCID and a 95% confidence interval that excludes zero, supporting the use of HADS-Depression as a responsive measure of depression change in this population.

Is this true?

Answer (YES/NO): YES